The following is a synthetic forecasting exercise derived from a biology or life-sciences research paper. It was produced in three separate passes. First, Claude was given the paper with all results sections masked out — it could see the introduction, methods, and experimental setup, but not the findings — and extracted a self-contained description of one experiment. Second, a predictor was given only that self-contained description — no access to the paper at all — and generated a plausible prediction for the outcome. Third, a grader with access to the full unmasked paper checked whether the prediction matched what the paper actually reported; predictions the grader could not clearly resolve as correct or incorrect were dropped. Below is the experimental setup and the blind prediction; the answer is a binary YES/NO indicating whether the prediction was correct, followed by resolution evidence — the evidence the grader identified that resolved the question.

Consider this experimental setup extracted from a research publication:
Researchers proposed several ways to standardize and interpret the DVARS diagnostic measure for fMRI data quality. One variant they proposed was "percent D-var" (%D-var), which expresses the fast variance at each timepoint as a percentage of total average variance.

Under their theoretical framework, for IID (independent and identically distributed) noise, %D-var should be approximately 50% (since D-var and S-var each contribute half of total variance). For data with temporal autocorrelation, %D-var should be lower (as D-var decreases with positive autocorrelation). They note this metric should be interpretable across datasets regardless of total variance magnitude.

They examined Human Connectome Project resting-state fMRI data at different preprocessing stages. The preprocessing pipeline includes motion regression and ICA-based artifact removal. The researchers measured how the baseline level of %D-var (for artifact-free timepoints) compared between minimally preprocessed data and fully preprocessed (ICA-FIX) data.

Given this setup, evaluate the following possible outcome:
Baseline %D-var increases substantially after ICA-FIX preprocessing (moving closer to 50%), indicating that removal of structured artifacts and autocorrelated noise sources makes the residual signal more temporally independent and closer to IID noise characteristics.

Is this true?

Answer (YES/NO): YES